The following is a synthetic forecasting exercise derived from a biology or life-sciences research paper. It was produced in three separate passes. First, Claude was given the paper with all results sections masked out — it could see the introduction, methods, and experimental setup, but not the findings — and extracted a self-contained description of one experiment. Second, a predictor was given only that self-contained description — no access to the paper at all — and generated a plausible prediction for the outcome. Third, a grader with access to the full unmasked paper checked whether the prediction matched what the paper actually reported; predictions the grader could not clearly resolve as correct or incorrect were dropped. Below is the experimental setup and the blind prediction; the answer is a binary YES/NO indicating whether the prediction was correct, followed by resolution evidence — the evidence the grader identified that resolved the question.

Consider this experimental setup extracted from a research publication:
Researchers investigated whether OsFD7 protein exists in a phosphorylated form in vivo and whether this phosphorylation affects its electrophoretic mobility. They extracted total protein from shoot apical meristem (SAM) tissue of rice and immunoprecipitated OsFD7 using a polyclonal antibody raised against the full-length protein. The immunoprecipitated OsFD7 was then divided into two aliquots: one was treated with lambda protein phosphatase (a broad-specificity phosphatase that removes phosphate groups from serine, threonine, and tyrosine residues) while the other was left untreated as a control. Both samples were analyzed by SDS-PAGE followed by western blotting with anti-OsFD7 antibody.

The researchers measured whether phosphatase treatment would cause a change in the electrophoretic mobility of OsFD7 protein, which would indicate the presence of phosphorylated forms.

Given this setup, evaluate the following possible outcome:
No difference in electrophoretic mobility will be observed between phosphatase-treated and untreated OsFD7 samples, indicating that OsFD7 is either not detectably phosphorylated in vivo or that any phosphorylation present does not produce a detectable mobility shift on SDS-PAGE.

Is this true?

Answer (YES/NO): NO